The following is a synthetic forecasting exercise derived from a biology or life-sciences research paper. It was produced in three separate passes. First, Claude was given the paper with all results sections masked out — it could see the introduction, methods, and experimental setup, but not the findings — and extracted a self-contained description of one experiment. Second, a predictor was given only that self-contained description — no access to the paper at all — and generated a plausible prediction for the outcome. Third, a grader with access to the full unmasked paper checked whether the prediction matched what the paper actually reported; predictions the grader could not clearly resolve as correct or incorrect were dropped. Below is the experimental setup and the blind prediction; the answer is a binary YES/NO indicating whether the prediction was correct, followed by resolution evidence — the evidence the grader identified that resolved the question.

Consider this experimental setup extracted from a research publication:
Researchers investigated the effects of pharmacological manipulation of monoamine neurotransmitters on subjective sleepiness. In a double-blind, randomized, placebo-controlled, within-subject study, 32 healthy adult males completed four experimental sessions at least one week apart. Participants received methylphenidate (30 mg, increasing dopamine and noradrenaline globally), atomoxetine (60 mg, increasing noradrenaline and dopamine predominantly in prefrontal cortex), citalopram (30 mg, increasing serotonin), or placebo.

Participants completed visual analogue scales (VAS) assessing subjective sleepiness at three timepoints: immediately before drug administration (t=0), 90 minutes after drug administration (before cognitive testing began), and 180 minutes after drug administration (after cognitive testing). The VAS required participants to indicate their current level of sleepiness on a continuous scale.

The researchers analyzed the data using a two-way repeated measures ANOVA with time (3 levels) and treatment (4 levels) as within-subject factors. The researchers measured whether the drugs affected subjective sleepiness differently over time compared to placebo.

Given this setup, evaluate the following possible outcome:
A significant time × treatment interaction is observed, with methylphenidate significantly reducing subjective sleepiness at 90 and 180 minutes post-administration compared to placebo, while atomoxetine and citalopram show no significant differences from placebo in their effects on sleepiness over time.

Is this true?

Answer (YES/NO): NO